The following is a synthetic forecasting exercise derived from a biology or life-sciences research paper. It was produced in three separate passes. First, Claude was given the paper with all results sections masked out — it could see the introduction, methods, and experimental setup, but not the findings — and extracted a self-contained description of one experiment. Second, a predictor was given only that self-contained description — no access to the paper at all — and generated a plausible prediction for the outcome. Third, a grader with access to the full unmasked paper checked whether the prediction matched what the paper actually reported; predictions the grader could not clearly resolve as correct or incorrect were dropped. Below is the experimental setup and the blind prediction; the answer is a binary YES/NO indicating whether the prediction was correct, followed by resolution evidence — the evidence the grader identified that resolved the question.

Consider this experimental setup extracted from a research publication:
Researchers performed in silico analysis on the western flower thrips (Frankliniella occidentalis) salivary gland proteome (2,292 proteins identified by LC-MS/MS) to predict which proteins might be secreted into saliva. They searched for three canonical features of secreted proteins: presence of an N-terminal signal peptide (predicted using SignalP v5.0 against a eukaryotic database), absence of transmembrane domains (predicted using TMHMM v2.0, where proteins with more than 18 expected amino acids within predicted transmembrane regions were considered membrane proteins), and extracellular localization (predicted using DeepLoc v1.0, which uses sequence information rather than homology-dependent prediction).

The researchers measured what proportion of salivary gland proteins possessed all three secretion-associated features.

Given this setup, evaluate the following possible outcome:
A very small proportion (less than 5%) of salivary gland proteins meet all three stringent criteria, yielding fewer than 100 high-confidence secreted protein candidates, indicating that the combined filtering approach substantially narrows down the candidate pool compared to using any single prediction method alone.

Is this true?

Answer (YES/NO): NO